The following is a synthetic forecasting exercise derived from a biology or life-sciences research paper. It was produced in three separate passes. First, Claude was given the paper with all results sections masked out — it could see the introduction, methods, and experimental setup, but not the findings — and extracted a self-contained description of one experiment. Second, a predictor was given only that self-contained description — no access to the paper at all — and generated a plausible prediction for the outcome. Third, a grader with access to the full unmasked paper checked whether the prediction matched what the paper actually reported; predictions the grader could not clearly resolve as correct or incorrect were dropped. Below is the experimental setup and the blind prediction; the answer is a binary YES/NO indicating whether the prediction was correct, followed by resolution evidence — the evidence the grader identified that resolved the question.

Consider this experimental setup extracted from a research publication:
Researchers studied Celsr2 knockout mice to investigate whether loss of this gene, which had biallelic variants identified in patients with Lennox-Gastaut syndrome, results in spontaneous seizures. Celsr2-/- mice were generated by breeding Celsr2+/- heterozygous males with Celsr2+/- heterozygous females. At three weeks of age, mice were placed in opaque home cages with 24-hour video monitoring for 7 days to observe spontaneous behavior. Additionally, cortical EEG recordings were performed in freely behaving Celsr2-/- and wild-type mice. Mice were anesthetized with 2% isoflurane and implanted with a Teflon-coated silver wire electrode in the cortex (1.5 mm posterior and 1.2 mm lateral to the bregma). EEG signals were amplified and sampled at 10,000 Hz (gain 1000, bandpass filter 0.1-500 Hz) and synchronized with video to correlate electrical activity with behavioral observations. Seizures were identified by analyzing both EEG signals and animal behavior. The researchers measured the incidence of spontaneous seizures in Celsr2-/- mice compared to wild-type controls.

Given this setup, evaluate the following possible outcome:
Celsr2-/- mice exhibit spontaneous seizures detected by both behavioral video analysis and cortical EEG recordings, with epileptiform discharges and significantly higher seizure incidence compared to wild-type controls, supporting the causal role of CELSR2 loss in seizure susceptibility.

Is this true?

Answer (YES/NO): YES